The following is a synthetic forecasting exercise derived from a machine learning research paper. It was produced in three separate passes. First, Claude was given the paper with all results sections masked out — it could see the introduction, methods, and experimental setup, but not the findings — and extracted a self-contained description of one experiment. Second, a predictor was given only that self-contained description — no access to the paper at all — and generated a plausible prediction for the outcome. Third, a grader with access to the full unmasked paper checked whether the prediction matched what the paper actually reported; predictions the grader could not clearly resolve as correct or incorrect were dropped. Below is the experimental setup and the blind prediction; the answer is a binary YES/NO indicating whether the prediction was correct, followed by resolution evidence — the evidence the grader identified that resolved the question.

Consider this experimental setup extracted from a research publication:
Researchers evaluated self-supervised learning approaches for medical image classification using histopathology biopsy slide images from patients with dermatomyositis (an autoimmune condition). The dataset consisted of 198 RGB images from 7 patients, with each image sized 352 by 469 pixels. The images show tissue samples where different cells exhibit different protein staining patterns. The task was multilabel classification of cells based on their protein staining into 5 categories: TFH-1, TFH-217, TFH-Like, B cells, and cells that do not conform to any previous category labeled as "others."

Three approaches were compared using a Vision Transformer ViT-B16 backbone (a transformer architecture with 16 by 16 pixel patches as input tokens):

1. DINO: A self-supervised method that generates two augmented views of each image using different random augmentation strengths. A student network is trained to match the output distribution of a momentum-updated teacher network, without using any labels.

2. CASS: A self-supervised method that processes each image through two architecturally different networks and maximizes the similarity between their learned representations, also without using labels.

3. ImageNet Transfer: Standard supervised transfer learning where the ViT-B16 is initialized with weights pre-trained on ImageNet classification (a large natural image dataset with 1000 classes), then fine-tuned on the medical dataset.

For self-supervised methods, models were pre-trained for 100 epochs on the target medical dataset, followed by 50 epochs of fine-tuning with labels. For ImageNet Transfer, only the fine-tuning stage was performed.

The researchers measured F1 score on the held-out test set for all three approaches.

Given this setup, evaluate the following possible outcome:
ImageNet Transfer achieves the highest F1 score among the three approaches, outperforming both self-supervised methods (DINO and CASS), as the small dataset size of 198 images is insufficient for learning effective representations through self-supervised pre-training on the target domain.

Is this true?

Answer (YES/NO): NO